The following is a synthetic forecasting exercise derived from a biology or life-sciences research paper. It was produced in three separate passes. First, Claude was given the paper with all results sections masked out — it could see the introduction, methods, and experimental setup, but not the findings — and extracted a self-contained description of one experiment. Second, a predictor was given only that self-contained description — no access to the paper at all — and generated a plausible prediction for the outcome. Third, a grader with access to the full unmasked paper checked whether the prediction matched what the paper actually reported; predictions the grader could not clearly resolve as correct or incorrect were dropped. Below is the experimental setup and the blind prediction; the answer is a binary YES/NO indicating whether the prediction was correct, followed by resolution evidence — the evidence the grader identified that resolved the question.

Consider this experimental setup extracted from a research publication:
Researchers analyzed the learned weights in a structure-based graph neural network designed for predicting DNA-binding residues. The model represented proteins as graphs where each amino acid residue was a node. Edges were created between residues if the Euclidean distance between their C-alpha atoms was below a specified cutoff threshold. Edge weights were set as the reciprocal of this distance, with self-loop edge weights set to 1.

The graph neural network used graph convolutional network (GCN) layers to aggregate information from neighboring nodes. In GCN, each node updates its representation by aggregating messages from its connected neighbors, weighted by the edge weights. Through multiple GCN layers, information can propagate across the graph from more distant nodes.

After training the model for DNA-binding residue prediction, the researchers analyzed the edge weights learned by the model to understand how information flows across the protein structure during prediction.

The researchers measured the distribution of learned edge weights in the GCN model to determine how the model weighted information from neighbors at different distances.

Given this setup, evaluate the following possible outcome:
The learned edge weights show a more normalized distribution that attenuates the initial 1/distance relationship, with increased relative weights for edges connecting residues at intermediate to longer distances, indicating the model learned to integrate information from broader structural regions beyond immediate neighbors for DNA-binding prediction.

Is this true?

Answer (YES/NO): NO